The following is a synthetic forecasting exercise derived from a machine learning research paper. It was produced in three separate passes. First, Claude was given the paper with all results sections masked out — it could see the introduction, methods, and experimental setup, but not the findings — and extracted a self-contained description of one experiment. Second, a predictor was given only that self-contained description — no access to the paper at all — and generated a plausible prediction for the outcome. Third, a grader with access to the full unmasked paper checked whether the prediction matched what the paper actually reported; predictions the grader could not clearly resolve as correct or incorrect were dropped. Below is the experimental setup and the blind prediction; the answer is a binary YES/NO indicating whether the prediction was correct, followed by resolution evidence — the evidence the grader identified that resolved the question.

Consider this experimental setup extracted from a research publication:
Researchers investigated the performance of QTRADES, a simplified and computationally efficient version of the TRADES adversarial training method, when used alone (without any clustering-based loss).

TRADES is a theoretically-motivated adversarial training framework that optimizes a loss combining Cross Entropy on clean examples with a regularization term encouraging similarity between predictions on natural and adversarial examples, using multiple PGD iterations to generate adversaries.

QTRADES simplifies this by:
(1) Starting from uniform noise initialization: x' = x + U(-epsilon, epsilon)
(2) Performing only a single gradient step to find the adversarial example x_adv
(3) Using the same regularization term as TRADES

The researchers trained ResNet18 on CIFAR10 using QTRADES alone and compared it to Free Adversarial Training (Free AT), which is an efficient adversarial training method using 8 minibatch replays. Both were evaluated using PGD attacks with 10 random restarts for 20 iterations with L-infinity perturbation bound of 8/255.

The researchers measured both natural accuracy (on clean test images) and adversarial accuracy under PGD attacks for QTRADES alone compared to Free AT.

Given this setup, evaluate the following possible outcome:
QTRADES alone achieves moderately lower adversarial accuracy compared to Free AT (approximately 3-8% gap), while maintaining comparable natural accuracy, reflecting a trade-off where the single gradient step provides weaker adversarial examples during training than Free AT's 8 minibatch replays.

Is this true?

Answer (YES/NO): NO